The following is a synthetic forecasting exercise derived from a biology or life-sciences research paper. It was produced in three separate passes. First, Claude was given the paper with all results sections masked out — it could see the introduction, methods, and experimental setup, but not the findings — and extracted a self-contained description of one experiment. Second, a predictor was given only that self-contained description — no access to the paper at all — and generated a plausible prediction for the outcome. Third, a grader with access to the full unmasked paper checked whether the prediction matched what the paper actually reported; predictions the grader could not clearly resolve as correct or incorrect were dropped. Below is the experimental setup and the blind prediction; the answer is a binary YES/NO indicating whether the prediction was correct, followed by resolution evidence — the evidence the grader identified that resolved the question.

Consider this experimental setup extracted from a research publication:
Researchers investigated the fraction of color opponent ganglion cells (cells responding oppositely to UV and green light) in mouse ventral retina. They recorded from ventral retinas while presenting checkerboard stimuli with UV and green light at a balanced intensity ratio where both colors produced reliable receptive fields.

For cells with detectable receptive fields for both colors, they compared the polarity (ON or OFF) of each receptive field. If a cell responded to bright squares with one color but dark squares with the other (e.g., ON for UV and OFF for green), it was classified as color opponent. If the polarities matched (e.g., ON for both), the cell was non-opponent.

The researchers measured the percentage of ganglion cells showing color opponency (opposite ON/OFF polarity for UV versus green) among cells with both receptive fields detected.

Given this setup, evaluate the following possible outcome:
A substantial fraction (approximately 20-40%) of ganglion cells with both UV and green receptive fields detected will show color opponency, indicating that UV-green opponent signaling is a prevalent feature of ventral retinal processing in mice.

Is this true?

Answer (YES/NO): NO